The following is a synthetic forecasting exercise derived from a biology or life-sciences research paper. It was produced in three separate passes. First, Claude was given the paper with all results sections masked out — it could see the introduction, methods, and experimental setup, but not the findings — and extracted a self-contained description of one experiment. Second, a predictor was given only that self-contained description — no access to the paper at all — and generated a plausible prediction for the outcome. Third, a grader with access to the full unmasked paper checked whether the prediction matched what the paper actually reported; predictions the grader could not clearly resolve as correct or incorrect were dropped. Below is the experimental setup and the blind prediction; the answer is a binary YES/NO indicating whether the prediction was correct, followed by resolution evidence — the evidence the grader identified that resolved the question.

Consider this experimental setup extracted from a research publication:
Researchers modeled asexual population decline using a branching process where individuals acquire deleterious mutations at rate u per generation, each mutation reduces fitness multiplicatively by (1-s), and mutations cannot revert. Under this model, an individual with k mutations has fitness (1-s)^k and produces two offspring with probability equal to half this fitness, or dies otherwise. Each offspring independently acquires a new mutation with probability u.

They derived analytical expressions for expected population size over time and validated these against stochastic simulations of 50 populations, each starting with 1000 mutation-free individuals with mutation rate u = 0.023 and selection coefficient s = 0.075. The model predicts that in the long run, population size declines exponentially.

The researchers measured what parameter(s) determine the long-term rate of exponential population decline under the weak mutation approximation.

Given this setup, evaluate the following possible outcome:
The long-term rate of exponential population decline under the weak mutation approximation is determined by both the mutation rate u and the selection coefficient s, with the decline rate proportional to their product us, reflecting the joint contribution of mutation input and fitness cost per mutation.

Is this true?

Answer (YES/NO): NO